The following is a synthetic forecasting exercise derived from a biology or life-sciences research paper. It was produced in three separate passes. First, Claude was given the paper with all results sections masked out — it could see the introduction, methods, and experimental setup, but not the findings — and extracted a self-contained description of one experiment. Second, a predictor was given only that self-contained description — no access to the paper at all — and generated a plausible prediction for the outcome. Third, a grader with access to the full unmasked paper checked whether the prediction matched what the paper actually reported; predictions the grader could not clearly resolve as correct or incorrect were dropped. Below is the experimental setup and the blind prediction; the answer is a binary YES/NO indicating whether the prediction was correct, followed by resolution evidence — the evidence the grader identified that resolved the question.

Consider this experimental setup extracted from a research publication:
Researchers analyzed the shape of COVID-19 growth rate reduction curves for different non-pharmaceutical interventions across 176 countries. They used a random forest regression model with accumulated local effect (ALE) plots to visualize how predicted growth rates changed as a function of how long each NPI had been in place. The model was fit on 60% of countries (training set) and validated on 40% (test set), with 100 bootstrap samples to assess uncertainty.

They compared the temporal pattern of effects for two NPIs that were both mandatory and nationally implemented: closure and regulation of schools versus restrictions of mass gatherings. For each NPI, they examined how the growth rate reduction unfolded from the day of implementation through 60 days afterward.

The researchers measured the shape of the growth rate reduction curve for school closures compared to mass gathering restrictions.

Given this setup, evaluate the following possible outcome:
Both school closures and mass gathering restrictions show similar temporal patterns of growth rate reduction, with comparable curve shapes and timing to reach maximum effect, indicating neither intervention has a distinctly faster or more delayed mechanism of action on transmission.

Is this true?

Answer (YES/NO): NO